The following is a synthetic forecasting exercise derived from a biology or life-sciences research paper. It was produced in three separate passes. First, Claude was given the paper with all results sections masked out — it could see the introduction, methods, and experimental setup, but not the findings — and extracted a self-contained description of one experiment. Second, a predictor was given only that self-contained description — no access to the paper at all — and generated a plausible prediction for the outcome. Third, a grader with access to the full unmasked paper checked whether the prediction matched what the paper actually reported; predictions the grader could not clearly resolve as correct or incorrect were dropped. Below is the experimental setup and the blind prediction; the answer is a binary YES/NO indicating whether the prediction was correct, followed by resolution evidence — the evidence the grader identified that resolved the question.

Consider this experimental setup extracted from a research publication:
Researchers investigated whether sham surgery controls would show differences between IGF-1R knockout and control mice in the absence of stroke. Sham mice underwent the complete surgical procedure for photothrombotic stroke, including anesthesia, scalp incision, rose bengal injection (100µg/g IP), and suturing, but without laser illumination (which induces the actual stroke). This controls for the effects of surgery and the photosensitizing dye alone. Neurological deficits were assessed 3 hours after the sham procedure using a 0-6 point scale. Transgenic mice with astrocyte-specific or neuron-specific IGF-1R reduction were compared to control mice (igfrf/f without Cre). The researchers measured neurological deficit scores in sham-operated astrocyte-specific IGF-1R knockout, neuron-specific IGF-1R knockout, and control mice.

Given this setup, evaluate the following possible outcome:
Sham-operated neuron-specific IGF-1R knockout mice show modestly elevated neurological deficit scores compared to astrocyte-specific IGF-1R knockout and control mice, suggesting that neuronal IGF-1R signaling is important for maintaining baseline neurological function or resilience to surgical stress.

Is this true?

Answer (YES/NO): NO